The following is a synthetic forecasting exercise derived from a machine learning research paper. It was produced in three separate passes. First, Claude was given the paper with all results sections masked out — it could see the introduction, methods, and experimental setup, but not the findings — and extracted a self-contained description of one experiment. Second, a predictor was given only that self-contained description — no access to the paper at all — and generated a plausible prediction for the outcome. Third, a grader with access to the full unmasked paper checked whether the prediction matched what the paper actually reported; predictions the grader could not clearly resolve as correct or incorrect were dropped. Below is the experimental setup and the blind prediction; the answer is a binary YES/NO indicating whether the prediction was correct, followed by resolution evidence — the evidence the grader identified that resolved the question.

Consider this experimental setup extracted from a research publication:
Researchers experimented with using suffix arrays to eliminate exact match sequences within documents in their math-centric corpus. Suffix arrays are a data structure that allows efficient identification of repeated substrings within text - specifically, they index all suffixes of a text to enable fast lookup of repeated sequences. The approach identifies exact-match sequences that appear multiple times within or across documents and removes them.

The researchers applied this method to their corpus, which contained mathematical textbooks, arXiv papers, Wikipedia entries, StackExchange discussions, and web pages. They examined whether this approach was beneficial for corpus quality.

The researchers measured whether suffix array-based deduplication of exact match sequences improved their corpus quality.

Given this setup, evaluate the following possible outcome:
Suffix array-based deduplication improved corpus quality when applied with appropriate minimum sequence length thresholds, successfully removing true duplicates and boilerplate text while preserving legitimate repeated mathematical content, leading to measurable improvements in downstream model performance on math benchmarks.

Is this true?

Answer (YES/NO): NO